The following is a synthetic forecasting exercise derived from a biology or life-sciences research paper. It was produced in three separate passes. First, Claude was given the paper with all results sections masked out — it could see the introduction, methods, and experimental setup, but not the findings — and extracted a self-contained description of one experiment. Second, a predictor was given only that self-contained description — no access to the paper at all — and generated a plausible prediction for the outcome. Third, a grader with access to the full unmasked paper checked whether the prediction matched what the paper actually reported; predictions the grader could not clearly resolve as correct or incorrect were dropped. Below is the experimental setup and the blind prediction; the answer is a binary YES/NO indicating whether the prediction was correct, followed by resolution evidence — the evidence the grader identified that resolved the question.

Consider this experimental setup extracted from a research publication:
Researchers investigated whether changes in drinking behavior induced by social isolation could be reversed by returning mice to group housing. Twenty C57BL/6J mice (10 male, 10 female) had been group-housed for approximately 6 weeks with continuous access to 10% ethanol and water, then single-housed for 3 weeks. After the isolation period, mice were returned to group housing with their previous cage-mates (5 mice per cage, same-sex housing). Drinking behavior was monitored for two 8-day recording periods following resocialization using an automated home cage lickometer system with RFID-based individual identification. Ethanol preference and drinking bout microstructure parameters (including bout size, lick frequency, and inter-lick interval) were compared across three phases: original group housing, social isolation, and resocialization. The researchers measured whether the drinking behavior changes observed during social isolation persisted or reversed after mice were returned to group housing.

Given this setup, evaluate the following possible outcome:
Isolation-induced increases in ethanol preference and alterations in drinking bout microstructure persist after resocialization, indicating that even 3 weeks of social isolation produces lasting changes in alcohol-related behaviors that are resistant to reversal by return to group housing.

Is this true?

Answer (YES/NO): NO